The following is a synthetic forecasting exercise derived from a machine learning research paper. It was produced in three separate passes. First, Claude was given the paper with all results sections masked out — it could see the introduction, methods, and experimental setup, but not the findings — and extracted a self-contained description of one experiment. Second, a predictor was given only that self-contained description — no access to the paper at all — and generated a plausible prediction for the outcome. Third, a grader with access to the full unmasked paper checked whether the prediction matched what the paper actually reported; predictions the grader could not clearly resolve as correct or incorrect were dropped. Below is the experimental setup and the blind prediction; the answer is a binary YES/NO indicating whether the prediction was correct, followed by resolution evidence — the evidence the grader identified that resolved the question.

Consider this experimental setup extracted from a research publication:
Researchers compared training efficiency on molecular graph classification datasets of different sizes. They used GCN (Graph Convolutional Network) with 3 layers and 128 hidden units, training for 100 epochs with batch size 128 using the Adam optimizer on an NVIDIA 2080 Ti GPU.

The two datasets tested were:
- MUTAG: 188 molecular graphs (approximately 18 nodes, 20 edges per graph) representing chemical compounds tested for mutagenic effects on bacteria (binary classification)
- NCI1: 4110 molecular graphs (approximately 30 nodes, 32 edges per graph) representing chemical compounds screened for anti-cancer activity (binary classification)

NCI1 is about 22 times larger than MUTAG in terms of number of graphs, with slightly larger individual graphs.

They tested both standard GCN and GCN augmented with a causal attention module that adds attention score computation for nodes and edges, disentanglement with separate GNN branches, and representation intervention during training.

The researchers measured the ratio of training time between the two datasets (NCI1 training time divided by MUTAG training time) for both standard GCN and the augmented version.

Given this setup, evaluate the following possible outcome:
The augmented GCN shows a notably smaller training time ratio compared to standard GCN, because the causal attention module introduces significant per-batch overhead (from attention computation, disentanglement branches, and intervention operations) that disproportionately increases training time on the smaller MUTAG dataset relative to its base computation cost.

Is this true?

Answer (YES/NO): NO